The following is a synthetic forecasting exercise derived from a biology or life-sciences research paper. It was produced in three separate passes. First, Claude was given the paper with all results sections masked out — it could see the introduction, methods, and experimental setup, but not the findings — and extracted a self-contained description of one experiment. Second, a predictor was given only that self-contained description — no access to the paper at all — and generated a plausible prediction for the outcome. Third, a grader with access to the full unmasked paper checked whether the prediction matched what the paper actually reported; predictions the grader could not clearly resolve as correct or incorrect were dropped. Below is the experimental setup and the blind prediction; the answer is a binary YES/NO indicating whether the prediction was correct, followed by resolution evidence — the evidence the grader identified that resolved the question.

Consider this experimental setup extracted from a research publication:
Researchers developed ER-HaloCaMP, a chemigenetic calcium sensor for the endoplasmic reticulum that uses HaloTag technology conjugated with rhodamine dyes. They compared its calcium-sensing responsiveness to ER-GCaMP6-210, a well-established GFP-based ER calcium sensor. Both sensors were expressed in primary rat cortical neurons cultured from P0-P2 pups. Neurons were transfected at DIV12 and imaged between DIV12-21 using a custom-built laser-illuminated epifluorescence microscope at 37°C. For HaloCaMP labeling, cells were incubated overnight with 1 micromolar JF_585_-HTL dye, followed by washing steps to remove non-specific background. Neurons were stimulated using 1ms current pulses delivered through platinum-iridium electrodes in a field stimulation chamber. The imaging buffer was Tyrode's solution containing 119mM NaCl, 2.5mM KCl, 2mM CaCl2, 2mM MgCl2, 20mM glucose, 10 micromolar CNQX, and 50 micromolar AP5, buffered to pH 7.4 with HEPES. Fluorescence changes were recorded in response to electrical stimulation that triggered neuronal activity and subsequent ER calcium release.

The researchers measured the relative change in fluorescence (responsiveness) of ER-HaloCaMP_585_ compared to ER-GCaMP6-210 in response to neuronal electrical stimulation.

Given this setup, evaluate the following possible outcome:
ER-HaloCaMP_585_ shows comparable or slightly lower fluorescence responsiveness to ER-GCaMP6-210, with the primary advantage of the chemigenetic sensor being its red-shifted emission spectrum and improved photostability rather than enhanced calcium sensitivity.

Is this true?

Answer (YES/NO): YES